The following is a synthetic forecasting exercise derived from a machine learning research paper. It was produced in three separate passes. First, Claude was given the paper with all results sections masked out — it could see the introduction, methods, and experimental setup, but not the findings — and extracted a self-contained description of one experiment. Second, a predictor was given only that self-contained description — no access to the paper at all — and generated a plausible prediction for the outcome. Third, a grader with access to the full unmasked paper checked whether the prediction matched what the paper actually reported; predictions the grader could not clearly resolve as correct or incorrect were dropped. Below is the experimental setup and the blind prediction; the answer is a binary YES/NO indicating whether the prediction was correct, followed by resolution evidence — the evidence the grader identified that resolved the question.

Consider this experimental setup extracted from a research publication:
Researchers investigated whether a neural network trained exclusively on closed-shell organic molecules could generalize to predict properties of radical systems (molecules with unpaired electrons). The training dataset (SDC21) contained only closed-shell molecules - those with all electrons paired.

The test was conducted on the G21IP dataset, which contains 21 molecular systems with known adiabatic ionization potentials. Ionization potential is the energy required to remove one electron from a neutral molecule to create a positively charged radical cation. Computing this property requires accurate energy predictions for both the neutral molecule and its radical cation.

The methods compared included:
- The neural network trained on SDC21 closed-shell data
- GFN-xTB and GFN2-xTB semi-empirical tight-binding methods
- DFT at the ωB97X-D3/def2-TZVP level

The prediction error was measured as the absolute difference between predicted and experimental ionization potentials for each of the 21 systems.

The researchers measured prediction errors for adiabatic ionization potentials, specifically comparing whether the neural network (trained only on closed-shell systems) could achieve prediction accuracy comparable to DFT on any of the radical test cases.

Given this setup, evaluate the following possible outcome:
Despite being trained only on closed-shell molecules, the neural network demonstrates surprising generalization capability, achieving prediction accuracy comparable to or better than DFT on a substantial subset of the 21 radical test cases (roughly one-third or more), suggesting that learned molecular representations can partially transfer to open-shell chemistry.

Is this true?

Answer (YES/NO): YES